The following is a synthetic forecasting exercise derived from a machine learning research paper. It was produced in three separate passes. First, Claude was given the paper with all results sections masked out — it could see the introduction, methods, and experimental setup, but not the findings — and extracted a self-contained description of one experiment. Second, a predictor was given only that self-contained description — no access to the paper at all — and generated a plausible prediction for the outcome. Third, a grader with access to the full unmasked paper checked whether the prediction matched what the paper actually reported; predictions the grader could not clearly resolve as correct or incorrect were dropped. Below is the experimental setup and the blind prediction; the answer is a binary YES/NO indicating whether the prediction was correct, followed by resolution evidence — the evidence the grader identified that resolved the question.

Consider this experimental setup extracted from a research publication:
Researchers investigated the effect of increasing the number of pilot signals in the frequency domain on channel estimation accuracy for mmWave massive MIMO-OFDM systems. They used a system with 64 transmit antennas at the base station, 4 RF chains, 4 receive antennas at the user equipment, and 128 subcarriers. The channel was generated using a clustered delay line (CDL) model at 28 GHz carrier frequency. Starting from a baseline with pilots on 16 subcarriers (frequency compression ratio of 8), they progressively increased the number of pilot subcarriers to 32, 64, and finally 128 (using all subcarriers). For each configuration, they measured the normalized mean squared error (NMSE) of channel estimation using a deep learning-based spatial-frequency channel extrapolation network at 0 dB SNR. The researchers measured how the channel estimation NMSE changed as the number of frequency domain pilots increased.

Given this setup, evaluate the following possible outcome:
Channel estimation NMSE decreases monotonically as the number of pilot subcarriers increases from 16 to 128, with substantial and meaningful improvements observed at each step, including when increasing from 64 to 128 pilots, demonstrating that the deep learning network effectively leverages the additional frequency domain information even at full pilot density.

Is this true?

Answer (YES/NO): NO